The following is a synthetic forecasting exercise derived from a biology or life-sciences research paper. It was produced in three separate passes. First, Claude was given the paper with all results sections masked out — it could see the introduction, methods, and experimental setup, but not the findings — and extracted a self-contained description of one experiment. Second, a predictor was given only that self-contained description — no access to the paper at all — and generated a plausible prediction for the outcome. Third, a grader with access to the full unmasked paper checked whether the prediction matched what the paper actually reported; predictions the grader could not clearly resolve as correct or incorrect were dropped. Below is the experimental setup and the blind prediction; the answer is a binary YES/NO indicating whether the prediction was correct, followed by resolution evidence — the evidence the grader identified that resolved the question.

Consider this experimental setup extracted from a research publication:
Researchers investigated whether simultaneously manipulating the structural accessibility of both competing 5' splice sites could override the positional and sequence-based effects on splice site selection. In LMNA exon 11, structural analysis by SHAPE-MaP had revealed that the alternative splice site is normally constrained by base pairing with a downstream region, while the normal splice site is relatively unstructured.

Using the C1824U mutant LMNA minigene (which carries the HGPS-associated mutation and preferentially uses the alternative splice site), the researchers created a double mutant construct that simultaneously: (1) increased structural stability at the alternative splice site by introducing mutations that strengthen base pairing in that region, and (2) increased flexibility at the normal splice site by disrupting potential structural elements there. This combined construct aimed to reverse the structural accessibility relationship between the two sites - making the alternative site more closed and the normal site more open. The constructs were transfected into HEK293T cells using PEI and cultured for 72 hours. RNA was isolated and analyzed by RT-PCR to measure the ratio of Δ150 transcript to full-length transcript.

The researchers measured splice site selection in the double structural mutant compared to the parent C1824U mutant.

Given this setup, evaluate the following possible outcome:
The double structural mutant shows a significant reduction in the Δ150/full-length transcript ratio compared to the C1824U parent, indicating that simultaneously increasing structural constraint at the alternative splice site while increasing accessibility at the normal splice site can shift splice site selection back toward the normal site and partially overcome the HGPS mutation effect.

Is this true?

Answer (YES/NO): NO